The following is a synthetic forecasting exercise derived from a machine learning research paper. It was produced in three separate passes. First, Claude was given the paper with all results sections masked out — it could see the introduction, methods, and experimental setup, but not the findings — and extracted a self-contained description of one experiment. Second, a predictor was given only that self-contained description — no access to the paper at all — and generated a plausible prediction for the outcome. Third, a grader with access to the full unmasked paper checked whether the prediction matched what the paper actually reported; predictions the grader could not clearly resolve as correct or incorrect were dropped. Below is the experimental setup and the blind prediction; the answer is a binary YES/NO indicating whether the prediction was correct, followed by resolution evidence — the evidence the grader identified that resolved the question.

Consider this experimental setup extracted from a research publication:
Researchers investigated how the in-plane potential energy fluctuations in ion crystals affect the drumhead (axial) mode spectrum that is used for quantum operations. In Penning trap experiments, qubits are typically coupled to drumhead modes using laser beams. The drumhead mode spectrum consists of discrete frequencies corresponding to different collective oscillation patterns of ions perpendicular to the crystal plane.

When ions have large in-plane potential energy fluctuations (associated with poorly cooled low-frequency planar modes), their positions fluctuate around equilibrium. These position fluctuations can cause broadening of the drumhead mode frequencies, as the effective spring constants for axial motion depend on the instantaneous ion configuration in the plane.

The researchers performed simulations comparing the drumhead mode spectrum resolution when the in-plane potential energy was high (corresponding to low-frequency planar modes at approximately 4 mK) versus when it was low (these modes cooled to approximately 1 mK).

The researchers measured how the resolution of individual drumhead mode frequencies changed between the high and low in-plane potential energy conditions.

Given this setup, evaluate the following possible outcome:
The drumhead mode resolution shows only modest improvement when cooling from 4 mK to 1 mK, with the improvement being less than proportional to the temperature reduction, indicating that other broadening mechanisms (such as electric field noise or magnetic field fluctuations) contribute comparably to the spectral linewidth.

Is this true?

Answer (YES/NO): NO